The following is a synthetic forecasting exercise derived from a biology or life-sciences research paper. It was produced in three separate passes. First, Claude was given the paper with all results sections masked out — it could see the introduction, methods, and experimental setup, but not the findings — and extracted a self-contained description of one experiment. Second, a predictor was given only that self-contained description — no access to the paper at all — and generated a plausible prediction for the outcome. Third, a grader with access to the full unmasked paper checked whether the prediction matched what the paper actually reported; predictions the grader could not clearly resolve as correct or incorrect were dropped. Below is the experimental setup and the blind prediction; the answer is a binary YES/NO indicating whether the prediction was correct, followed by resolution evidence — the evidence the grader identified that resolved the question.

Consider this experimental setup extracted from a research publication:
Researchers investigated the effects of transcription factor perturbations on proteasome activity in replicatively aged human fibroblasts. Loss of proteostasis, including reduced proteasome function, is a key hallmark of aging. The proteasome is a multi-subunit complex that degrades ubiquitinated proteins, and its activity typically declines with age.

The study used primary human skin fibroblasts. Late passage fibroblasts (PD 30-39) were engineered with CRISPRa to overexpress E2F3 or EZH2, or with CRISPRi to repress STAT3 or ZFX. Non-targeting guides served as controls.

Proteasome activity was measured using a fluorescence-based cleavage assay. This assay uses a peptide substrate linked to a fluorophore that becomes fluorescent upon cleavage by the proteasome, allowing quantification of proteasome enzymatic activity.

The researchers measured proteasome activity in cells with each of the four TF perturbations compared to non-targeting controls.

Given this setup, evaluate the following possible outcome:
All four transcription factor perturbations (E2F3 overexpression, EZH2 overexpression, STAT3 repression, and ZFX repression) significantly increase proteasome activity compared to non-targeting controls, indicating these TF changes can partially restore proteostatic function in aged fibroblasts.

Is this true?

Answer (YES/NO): NO